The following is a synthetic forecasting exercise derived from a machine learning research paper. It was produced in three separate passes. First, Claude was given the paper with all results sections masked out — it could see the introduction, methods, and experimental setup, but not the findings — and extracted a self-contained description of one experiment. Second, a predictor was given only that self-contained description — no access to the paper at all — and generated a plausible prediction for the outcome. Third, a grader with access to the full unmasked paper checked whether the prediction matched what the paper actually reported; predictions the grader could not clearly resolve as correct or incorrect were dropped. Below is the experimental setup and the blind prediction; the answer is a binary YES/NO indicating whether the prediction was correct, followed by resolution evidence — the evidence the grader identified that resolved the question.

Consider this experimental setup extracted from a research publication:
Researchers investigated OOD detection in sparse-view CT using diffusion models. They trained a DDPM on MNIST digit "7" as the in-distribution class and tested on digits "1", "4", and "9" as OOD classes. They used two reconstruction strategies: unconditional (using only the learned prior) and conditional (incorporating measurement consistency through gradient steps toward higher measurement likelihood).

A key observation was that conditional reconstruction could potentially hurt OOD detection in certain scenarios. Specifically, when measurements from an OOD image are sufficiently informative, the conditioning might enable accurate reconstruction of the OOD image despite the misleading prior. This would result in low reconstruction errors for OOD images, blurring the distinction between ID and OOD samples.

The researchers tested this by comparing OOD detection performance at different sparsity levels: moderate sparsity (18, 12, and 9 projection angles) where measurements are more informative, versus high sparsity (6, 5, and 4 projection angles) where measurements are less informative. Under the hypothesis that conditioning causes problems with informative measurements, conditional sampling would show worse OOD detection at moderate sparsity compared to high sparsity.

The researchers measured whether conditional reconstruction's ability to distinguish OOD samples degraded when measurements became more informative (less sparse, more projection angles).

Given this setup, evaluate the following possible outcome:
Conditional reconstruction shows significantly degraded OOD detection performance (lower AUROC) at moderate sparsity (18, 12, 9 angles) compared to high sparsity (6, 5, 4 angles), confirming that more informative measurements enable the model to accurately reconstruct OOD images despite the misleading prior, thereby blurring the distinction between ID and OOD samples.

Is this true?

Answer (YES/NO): NO